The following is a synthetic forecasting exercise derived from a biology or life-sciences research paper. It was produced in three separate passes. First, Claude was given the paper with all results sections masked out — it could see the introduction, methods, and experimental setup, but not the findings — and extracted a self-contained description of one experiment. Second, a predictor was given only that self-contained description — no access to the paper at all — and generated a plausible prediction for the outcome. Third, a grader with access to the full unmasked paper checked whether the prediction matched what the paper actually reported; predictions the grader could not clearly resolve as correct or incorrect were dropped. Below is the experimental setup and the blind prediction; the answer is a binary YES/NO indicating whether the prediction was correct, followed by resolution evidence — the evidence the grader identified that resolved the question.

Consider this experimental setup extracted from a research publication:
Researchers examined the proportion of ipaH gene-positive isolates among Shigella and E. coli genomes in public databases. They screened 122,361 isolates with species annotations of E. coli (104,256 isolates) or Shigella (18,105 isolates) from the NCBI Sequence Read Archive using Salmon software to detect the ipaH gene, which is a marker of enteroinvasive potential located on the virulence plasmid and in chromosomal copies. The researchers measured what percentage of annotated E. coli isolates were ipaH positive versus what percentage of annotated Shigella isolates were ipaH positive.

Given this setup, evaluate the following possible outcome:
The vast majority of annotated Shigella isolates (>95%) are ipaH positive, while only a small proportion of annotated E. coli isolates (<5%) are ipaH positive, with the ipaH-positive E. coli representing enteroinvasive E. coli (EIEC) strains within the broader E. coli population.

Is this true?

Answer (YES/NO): YES